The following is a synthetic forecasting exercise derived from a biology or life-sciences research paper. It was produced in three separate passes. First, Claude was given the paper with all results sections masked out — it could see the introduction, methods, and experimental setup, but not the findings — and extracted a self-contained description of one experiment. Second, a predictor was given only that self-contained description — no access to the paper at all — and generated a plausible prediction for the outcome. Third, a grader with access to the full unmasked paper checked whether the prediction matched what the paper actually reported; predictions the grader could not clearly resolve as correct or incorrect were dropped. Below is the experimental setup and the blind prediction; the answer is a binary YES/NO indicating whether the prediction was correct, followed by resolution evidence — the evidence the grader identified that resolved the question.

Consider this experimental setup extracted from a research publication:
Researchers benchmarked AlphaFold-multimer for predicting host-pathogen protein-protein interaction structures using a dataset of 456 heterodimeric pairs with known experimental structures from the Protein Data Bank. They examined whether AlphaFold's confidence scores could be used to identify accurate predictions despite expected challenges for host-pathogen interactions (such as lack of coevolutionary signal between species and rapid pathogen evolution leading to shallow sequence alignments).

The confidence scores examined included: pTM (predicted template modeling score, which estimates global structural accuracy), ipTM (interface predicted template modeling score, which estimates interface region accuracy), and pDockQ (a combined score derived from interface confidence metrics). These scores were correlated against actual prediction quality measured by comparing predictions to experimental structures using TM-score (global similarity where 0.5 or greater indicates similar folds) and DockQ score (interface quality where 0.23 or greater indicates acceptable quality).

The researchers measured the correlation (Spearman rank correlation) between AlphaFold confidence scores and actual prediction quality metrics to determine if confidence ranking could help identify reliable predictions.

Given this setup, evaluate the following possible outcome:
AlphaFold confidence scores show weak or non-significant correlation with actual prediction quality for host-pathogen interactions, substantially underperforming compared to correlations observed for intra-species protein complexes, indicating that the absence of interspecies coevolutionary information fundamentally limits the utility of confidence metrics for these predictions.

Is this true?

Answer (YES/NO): NO